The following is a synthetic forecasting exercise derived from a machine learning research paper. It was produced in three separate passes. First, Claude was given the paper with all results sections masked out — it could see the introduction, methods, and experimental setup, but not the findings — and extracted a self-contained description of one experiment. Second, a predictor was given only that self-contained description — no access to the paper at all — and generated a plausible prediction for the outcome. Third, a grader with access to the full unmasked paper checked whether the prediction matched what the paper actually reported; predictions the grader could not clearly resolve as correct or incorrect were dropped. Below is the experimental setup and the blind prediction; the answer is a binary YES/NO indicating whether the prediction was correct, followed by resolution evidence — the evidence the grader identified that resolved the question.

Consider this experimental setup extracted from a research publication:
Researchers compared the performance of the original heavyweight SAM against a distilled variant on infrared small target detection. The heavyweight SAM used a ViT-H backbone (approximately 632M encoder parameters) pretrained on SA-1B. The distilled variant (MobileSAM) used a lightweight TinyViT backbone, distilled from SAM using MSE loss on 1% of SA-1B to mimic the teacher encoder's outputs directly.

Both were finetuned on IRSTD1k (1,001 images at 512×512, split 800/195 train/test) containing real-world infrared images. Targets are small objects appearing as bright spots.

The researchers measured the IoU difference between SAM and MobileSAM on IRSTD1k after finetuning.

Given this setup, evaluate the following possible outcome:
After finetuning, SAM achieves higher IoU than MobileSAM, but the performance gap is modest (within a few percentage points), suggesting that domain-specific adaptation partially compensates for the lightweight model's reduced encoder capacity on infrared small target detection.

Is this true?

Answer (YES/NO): YES